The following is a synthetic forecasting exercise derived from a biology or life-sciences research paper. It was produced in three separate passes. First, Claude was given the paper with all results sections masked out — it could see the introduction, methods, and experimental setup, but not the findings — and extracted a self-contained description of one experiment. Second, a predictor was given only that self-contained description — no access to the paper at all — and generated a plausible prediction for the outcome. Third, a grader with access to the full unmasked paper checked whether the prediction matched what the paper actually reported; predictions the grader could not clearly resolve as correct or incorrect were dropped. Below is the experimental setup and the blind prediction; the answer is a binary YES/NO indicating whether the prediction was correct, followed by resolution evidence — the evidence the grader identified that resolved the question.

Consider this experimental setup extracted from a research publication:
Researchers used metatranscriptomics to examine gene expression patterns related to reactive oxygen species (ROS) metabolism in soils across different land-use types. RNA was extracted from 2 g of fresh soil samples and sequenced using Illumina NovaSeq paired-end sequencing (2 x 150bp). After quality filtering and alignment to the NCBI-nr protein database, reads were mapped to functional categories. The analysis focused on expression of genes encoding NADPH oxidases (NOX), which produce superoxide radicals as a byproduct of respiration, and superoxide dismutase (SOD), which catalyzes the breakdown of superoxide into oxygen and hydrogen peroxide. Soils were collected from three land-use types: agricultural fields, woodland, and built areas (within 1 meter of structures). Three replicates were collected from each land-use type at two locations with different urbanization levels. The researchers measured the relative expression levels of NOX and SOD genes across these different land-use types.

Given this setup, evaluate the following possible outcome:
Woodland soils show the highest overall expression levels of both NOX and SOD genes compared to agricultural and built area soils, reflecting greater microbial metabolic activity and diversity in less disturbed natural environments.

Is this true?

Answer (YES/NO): NO